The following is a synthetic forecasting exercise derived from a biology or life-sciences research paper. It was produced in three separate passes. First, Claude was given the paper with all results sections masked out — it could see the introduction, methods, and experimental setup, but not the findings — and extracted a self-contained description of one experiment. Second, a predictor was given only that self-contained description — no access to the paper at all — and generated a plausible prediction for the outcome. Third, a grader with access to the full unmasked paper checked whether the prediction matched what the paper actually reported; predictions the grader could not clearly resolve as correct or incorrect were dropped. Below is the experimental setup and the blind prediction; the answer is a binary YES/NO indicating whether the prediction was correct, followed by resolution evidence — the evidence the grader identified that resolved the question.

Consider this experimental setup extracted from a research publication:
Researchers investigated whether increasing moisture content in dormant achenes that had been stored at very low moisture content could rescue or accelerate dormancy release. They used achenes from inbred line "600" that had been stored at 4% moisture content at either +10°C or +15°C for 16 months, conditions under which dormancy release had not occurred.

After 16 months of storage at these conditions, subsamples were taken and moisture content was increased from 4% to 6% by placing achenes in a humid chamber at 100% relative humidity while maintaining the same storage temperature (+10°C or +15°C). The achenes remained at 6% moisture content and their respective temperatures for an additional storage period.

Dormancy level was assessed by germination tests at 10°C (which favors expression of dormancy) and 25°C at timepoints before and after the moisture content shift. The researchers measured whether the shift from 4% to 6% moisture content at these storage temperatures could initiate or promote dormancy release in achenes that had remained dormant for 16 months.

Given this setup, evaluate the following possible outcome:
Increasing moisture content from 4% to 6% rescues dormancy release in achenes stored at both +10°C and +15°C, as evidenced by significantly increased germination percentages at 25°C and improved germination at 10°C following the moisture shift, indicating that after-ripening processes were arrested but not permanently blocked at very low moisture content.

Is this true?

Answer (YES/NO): YES